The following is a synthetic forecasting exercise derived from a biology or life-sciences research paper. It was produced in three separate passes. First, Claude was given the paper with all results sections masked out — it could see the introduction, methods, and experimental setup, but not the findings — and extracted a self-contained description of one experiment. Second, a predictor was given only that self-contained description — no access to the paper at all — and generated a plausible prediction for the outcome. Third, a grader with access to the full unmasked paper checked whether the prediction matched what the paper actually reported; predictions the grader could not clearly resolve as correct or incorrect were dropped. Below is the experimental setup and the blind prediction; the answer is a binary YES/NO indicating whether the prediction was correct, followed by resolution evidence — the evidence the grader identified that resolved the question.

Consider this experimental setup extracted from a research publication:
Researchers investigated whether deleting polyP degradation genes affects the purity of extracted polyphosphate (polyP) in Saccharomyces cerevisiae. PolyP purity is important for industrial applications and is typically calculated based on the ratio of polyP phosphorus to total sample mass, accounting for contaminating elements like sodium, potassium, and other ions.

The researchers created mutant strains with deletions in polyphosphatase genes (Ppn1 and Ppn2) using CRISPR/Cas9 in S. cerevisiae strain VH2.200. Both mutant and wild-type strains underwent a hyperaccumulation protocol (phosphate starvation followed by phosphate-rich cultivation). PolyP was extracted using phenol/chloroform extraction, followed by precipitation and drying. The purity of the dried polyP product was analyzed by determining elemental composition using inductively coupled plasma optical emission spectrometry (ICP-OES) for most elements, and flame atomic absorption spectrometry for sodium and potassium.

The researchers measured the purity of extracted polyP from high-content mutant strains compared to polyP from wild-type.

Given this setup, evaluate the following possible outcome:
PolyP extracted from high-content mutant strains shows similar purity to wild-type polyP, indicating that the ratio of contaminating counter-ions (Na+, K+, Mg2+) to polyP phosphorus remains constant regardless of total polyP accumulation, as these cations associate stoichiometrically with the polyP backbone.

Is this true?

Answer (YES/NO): NO